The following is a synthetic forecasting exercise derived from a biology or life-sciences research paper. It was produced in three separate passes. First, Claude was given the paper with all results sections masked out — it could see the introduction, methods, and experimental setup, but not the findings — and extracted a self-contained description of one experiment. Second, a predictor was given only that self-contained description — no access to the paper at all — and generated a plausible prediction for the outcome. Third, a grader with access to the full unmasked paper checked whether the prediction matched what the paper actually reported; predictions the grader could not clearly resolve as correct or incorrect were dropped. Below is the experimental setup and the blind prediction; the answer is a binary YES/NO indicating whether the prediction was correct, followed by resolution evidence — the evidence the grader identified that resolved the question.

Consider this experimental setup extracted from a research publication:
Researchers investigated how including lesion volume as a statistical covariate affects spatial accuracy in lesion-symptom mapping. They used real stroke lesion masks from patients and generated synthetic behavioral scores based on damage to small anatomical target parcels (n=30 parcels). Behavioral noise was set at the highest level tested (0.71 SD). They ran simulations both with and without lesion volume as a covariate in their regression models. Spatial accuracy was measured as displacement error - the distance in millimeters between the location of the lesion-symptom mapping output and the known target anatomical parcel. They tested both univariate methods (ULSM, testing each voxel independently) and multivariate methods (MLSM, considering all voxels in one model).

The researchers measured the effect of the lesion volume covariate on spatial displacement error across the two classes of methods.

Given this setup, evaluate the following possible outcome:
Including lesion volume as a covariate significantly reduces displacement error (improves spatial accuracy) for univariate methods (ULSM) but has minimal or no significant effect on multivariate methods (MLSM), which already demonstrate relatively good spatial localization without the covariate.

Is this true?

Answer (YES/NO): NO